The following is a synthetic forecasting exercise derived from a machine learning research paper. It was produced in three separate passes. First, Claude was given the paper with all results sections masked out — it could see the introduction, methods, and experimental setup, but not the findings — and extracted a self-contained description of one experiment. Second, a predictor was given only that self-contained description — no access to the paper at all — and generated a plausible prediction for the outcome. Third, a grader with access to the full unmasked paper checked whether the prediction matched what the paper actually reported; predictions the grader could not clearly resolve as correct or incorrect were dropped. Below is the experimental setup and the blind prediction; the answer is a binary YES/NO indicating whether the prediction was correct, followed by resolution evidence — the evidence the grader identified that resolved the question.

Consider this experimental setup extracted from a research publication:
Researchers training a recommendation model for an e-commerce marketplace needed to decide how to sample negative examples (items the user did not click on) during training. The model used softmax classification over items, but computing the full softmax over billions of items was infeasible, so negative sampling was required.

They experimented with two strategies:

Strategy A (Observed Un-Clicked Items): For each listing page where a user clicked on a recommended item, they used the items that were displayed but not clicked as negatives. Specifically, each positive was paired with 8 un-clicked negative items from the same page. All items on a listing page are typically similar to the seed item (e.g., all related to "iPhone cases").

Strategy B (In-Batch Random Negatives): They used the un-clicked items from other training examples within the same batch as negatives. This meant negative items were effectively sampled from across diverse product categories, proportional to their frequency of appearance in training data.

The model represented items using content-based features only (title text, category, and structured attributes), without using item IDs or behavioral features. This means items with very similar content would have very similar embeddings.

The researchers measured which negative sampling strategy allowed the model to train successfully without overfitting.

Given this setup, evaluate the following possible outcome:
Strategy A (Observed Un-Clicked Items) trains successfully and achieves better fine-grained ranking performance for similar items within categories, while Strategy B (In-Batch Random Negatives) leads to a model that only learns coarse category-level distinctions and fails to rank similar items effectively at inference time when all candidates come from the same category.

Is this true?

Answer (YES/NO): NO